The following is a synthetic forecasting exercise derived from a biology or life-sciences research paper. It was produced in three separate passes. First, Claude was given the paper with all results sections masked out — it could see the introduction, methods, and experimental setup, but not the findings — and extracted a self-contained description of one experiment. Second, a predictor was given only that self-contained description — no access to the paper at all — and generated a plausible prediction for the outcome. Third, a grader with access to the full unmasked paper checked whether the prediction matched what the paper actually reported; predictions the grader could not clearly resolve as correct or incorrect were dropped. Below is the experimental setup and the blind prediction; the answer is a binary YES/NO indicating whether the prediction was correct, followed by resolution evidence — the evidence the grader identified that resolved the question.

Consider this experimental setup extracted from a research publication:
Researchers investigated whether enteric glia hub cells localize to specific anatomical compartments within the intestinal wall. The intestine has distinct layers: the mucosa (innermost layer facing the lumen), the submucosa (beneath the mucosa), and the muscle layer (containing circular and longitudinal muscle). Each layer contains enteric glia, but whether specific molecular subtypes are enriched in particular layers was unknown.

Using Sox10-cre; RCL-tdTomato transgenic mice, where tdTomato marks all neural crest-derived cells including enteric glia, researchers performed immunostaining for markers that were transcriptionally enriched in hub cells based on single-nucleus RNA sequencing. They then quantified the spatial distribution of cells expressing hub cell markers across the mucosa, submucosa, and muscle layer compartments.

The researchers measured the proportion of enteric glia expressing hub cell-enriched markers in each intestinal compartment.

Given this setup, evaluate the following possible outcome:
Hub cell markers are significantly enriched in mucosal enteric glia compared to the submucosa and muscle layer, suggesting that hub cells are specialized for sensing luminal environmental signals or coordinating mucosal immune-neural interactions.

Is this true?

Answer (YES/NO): NO